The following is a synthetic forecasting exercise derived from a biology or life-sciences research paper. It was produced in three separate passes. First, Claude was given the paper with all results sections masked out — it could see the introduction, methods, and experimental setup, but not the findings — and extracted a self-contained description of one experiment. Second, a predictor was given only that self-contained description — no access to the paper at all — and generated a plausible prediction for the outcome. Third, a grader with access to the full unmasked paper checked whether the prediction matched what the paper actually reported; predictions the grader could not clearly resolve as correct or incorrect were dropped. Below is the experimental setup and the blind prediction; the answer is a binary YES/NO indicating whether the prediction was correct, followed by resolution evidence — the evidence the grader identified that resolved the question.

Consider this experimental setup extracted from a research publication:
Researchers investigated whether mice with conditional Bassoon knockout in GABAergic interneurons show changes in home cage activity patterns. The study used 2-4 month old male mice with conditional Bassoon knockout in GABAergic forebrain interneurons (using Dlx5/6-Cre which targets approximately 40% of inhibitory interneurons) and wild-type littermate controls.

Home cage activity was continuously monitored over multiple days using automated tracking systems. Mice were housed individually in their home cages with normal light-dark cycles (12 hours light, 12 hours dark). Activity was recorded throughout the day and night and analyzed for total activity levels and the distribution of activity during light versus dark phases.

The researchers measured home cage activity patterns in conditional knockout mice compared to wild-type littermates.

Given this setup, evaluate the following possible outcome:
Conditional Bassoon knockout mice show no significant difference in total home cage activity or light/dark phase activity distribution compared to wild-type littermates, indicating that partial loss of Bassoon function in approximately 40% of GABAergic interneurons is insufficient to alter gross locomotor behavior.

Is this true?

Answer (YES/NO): YES